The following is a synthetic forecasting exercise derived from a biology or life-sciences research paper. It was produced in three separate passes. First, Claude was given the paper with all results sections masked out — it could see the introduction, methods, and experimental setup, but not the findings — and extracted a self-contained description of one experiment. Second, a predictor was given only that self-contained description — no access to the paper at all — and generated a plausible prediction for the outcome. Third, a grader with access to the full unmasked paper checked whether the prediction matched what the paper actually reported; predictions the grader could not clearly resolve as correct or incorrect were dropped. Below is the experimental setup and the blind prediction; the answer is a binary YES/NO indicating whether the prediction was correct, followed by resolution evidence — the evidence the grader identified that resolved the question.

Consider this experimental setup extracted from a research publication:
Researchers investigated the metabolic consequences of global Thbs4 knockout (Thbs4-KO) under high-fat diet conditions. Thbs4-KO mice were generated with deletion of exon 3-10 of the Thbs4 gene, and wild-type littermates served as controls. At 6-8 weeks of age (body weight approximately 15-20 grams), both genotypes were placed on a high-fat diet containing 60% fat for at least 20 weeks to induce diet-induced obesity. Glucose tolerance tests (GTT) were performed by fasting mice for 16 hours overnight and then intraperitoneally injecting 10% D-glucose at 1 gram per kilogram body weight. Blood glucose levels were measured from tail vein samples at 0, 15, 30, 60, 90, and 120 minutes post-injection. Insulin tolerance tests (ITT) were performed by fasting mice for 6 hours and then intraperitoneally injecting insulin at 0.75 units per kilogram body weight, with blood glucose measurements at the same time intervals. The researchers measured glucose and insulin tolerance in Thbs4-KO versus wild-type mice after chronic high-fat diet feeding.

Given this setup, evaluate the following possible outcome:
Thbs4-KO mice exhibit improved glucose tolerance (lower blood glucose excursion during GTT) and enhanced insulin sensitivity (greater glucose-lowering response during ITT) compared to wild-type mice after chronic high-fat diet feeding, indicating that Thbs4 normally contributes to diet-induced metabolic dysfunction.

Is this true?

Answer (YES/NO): NO